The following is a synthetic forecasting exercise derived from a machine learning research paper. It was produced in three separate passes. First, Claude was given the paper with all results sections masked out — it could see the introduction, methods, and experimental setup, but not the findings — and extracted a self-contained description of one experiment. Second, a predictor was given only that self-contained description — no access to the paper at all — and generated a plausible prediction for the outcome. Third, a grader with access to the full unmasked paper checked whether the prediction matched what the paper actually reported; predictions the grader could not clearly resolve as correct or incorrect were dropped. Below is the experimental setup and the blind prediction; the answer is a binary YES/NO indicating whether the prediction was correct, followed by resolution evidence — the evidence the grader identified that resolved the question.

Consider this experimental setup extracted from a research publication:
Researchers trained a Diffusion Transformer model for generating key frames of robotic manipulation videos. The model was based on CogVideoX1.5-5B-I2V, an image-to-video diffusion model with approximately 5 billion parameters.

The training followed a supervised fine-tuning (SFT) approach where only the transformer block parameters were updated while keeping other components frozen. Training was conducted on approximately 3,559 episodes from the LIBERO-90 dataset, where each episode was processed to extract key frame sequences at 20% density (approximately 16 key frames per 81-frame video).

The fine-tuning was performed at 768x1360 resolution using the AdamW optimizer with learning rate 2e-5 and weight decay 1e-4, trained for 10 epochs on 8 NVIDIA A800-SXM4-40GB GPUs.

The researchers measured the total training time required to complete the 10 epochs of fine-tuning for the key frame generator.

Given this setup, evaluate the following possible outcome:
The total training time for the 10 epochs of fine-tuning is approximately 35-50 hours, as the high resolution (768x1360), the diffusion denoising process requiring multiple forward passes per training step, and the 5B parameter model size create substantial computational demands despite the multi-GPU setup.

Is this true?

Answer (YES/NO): NO